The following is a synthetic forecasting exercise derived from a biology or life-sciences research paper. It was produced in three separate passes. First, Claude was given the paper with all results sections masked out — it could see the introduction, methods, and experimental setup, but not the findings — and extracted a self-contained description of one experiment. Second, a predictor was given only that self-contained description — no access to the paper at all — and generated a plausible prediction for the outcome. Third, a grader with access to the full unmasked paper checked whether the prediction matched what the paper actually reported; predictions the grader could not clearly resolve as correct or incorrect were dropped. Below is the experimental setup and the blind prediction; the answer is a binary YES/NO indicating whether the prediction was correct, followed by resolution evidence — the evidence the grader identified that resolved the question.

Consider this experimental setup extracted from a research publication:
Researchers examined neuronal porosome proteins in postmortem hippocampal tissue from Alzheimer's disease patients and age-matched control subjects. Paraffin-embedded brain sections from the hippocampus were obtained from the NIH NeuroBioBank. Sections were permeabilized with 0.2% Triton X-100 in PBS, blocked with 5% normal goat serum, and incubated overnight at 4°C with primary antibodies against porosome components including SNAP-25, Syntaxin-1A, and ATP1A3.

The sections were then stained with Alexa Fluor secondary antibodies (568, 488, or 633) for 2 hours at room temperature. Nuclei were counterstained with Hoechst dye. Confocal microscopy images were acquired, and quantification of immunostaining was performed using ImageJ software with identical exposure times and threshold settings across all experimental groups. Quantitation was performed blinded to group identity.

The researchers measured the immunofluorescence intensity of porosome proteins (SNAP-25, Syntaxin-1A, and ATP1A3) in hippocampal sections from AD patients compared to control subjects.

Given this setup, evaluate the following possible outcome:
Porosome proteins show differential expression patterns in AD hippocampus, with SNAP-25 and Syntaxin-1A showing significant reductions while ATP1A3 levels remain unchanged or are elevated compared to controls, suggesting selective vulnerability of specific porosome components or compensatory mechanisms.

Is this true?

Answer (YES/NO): NO